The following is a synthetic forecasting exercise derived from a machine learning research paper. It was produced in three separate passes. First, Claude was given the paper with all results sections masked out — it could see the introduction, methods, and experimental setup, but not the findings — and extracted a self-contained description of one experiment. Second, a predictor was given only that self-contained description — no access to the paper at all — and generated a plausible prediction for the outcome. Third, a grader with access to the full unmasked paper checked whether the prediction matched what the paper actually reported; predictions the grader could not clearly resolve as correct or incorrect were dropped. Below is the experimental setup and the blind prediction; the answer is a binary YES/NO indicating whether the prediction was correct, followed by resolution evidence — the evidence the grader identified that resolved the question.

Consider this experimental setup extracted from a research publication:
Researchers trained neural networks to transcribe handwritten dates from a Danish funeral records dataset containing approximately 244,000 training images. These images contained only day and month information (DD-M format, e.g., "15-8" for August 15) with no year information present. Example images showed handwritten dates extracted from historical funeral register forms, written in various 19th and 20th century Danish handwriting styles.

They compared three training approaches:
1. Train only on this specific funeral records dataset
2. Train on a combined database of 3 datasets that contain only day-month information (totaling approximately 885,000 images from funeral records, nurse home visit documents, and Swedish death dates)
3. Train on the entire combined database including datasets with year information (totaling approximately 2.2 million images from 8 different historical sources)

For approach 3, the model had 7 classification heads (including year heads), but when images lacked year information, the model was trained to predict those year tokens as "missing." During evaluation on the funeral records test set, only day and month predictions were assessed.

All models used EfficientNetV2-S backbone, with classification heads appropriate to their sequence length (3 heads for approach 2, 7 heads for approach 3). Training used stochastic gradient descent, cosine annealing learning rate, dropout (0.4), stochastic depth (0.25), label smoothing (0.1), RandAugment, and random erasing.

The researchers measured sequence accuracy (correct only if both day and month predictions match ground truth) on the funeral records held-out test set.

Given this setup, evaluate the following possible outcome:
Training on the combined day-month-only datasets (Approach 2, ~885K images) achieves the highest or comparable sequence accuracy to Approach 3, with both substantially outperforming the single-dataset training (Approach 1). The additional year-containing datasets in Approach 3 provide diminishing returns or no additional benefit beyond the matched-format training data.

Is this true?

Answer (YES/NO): NO